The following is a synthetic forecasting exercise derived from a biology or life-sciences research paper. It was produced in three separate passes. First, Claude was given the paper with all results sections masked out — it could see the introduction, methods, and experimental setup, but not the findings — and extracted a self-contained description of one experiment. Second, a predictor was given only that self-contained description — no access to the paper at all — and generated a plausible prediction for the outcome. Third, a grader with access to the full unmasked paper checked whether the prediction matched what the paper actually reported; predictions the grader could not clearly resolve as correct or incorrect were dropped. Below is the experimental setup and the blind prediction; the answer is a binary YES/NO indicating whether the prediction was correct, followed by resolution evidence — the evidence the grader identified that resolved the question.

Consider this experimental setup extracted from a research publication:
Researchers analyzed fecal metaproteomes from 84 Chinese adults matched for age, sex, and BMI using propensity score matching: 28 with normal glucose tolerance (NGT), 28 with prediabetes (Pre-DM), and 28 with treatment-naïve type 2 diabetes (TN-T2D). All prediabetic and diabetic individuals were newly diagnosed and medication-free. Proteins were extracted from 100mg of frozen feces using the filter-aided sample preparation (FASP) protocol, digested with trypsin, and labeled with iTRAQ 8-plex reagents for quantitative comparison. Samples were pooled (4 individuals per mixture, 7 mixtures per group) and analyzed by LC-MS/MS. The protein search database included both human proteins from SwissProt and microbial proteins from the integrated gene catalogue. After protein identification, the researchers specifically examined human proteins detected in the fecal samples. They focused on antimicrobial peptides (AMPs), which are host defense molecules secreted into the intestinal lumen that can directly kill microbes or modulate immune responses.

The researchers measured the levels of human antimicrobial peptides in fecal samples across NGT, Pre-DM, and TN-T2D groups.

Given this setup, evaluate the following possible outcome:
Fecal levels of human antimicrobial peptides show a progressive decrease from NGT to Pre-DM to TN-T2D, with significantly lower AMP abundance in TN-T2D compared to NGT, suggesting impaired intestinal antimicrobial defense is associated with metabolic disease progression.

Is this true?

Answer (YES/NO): NO